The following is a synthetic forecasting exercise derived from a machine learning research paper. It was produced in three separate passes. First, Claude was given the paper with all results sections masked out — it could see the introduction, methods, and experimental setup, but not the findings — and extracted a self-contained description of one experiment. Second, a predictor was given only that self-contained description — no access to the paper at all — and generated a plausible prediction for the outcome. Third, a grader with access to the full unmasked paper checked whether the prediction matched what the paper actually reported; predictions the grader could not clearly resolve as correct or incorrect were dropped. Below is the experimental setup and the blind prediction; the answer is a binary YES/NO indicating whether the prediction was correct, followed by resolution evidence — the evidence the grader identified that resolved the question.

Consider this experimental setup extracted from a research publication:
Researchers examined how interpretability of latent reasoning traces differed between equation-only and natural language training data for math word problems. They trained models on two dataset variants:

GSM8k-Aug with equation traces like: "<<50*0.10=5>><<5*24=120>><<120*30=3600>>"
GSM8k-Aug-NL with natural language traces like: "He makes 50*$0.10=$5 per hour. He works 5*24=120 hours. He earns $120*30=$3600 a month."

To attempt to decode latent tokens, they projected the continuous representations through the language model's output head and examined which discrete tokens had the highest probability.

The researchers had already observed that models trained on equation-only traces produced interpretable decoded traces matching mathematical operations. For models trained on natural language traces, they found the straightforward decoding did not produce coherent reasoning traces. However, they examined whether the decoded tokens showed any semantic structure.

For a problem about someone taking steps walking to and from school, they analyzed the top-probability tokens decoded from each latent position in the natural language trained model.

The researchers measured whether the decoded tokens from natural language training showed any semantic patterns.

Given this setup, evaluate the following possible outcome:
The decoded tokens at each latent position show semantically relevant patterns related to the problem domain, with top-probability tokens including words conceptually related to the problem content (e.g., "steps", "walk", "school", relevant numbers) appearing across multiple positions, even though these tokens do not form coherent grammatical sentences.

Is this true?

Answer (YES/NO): YES